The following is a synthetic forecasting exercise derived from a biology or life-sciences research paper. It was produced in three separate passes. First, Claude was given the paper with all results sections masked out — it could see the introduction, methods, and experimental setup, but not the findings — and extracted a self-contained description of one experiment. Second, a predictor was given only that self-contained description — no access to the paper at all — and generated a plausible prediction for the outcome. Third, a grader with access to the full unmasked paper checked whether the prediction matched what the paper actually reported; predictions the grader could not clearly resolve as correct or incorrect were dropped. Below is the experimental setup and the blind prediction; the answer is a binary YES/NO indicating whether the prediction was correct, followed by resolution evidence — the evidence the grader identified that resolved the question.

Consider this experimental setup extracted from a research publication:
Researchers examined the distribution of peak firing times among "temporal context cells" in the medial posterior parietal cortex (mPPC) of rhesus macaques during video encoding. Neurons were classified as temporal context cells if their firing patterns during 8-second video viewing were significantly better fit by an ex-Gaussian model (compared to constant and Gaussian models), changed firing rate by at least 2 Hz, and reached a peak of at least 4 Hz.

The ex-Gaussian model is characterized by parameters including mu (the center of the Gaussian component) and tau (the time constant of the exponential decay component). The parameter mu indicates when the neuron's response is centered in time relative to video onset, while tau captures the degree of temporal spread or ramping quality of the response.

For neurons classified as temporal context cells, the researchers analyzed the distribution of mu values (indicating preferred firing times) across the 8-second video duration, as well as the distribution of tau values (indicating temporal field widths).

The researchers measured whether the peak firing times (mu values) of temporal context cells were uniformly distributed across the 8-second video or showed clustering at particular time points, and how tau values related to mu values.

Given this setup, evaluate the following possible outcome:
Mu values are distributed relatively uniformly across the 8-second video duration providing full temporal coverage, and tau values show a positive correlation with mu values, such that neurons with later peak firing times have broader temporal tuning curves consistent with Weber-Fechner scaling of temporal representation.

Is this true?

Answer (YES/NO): NO